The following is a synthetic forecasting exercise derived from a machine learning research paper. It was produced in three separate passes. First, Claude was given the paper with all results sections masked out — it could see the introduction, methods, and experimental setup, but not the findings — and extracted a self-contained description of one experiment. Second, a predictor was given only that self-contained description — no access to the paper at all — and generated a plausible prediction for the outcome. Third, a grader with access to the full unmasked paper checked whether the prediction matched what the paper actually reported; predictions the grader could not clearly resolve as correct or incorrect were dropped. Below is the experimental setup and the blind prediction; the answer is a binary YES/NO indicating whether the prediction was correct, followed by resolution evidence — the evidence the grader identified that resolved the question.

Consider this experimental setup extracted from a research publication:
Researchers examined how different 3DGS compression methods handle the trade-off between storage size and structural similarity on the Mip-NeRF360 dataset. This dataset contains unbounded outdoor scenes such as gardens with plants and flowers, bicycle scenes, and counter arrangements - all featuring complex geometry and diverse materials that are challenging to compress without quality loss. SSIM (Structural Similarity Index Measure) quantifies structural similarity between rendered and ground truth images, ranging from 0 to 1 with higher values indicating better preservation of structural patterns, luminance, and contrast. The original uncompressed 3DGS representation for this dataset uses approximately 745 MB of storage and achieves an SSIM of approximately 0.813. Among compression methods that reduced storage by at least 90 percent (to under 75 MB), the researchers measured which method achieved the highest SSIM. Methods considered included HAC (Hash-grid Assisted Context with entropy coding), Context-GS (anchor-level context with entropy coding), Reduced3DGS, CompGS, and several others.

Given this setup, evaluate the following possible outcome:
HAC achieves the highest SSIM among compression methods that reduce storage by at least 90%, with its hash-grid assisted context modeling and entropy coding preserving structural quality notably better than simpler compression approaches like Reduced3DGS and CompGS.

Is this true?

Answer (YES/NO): NO